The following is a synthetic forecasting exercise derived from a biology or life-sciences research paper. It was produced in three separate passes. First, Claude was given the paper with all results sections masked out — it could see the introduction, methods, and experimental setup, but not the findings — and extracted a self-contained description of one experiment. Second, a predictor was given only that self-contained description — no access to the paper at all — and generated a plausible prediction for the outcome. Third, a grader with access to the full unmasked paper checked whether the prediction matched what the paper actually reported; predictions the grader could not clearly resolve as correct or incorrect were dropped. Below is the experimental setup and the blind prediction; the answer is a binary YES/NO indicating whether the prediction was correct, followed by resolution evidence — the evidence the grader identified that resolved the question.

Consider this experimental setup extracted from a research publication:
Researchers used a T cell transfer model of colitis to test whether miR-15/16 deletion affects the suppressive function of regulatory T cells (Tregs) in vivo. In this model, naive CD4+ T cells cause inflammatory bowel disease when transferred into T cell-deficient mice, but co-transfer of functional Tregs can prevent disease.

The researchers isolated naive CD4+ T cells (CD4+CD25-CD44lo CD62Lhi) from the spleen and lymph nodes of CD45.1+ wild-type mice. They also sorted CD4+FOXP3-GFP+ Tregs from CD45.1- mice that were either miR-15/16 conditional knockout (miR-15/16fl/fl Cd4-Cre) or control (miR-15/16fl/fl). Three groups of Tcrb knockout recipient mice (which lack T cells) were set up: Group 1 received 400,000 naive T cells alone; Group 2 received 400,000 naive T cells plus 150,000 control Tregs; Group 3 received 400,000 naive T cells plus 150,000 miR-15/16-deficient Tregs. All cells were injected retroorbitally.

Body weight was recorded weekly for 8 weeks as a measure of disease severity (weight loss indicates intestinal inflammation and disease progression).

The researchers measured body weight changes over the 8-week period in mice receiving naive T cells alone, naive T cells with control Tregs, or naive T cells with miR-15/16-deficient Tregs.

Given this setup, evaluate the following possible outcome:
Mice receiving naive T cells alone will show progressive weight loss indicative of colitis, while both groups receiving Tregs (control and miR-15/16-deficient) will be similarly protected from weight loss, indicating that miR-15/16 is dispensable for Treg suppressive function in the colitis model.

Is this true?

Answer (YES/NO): NO